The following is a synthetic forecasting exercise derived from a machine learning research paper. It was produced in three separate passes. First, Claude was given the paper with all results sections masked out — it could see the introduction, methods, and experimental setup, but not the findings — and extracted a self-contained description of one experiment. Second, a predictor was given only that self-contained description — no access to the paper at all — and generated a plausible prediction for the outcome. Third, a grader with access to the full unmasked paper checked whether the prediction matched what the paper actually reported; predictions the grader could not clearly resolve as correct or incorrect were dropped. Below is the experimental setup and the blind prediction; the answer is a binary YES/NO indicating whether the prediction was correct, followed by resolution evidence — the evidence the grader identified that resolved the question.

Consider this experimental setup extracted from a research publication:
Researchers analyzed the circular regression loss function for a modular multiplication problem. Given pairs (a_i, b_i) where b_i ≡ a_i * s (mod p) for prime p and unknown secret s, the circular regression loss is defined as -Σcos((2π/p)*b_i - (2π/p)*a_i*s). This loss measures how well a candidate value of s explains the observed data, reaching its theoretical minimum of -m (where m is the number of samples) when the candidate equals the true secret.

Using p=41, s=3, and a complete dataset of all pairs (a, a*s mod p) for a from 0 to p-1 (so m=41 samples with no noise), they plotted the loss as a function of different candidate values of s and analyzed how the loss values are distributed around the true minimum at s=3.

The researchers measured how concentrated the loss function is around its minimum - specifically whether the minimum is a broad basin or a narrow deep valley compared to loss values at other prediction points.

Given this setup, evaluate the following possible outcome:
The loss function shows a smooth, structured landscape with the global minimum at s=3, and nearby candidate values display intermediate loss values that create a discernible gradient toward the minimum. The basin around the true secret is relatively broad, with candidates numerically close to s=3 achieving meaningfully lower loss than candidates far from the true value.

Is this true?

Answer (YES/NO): NO